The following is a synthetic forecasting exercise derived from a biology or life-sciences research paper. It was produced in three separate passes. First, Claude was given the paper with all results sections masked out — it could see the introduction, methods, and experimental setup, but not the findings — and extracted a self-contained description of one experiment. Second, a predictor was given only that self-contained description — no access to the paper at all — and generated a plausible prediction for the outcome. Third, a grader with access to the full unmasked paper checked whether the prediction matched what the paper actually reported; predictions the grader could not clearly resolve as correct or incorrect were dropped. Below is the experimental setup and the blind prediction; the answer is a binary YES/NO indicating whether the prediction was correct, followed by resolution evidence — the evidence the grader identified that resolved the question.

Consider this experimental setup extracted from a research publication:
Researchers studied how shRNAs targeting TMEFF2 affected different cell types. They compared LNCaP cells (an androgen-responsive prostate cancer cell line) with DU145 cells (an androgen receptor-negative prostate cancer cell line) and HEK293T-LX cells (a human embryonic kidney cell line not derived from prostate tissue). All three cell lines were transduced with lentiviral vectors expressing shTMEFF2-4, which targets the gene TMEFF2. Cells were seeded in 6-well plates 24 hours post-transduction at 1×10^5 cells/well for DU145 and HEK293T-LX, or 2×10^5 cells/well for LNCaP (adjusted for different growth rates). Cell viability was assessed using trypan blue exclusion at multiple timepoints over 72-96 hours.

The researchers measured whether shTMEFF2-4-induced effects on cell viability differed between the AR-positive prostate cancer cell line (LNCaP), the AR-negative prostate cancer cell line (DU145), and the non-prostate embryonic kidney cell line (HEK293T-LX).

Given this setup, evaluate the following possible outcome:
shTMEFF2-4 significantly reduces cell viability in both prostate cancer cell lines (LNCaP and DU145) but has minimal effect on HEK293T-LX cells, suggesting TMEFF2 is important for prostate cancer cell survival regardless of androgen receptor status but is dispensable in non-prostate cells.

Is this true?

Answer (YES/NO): NO